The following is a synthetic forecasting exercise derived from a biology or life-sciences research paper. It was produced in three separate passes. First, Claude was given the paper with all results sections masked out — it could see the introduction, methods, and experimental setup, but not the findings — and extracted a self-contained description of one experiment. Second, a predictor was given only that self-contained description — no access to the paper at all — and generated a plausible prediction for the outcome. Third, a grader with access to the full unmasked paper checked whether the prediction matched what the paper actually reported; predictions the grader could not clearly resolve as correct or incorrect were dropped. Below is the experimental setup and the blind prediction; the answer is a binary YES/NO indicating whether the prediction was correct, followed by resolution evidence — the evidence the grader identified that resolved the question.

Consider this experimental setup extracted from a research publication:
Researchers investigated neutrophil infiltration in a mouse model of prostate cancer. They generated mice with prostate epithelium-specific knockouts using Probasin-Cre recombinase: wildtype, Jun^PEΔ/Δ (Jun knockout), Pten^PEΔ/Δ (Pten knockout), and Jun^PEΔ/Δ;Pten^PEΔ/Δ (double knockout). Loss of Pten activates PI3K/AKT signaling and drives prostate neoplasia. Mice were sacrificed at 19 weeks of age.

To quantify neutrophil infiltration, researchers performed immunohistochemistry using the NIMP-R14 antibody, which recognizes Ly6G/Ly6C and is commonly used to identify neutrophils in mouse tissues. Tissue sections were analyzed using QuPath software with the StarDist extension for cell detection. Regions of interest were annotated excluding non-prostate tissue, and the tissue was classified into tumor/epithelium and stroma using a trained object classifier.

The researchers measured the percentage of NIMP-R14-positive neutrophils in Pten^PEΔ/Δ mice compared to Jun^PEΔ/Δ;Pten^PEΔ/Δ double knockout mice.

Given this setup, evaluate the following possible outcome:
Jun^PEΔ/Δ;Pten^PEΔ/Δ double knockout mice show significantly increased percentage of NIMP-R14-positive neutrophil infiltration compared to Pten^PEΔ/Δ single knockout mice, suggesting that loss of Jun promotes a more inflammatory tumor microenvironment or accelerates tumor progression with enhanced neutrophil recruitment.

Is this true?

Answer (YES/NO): NO